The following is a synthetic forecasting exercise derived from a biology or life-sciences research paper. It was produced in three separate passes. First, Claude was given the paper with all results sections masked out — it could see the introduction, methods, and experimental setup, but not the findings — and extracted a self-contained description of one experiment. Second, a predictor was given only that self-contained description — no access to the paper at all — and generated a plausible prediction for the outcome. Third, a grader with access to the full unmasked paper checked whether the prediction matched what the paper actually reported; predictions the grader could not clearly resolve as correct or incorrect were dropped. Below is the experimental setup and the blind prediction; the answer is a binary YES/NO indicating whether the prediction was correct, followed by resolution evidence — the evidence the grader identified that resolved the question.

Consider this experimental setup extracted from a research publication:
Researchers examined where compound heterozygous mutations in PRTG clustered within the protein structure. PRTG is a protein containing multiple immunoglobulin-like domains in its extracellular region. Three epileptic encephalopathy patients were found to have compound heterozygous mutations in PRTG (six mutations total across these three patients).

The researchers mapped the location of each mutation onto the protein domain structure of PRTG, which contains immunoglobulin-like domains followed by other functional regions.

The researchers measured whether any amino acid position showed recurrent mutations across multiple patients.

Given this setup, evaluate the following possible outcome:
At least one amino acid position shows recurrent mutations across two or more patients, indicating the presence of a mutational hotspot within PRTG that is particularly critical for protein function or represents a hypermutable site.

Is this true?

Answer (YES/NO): YES